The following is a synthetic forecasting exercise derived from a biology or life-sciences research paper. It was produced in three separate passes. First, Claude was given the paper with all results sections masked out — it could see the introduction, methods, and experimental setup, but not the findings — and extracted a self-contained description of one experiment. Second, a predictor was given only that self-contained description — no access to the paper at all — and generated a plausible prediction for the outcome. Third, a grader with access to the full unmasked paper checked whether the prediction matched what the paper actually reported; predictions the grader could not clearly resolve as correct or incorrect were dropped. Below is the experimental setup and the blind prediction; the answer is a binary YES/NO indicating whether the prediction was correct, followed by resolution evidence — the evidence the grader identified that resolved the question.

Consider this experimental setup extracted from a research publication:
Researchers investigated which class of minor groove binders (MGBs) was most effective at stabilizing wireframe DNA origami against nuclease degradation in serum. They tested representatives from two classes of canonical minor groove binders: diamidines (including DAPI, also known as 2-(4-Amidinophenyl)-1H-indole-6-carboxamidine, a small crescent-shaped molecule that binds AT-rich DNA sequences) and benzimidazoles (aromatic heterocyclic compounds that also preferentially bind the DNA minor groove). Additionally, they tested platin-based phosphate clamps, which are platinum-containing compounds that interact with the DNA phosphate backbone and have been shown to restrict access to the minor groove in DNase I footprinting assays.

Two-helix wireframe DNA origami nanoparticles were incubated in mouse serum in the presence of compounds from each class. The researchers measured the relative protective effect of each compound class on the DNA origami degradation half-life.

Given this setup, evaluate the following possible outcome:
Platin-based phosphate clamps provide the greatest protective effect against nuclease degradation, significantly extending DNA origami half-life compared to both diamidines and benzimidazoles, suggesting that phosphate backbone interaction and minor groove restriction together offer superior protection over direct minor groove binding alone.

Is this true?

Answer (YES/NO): NO